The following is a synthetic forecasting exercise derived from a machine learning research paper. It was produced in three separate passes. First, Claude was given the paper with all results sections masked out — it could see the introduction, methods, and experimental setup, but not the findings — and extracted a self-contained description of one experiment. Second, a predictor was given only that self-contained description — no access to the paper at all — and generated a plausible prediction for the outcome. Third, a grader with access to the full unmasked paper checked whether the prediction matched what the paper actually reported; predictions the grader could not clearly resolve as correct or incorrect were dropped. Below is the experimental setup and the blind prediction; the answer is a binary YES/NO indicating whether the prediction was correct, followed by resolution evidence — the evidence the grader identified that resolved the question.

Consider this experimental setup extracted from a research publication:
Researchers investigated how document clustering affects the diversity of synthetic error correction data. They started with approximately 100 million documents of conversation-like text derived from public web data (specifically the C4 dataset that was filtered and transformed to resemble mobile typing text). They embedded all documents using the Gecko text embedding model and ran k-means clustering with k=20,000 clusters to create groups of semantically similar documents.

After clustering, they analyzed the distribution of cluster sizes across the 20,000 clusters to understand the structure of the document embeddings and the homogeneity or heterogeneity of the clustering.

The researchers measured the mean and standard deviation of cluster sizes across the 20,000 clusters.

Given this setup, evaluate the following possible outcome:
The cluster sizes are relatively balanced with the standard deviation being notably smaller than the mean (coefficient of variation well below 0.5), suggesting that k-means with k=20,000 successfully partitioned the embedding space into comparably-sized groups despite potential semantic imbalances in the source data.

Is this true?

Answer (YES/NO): NO